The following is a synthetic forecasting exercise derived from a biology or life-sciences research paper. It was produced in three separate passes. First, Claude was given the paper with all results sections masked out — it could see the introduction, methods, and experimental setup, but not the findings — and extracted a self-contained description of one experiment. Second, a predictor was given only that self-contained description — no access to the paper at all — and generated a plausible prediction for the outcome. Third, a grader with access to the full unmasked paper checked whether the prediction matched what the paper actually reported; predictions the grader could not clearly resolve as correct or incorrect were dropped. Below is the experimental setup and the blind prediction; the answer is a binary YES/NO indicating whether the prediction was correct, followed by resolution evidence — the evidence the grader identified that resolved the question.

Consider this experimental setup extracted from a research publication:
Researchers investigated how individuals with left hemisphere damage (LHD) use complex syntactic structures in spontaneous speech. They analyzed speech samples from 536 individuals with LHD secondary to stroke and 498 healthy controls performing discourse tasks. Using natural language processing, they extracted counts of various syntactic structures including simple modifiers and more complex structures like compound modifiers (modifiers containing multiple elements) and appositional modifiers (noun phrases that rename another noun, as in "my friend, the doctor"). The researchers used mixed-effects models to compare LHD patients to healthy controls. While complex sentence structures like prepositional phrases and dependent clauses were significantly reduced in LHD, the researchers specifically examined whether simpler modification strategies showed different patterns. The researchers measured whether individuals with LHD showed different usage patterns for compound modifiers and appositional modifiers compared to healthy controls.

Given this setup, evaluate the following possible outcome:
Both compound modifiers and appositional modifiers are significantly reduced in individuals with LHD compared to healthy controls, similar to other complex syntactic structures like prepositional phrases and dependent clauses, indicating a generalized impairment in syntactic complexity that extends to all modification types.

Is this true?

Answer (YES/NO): NO